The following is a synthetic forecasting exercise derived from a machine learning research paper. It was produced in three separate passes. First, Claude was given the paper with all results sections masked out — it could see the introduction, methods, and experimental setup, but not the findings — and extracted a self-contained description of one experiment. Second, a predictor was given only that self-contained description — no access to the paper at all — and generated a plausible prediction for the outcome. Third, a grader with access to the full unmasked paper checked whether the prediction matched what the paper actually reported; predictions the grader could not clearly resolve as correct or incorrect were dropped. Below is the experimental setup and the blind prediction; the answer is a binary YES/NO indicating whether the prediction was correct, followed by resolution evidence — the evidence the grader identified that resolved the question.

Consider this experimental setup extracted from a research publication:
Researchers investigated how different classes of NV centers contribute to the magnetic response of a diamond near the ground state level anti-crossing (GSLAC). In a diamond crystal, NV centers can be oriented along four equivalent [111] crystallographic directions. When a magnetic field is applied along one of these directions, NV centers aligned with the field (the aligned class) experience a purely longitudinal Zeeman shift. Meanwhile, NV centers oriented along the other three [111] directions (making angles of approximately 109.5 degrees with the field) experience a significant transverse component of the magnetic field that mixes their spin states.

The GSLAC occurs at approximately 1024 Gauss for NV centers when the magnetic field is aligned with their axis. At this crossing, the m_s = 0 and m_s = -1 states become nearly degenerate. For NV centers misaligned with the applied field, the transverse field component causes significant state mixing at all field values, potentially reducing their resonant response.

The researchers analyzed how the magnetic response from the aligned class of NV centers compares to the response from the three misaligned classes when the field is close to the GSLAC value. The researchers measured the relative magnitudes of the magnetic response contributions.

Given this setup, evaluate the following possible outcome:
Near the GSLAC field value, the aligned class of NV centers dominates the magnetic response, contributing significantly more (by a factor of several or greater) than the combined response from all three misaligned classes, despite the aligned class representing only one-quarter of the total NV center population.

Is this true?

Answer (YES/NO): YES